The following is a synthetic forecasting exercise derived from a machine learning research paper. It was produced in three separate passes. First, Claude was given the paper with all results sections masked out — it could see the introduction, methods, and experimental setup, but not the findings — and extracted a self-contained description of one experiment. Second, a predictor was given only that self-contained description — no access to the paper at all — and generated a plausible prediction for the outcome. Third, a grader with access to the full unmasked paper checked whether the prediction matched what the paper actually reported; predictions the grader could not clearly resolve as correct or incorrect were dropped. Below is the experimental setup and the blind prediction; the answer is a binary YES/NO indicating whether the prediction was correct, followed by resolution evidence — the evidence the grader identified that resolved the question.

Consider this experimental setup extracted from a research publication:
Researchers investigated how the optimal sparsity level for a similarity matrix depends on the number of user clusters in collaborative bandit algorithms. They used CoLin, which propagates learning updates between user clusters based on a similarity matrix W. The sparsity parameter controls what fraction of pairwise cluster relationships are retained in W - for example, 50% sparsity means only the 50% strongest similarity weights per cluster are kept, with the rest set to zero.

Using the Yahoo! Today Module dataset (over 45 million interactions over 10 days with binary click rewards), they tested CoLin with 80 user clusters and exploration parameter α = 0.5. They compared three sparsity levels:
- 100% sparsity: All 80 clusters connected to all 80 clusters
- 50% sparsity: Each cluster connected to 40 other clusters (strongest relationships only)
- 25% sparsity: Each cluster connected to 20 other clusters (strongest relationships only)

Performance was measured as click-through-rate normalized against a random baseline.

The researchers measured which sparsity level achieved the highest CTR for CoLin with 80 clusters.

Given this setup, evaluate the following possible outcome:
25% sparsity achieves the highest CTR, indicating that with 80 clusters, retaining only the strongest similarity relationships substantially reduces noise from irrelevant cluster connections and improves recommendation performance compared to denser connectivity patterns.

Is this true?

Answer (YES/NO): NO